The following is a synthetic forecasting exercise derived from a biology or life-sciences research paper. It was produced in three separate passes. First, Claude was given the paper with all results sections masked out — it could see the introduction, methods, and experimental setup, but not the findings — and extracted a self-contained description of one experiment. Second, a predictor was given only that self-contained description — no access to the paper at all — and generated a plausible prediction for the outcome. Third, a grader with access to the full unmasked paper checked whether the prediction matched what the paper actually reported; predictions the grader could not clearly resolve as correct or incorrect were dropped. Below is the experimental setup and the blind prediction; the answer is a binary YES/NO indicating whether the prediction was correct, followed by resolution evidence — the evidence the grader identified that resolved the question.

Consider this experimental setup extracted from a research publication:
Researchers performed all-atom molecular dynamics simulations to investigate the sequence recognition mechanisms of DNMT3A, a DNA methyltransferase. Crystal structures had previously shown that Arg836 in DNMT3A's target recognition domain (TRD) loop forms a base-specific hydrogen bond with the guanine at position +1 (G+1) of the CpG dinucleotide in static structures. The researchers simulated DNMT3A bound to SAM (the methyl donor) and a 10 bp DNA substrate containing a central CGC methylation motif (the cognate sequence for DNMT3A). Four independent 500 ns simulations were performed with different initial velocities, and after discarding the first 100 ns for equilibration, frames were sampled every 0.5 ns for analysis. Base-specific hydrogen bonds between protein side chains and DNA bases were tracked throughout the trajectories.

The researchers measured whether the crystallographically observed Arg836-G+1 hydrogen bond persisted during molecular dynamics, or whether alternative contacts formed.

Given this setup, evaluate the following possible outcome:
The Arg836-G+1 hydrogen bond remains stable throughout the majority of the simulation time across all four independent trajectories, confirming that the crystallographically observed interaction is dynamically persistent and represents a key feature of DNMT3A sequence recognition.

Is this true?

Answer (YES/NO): NO